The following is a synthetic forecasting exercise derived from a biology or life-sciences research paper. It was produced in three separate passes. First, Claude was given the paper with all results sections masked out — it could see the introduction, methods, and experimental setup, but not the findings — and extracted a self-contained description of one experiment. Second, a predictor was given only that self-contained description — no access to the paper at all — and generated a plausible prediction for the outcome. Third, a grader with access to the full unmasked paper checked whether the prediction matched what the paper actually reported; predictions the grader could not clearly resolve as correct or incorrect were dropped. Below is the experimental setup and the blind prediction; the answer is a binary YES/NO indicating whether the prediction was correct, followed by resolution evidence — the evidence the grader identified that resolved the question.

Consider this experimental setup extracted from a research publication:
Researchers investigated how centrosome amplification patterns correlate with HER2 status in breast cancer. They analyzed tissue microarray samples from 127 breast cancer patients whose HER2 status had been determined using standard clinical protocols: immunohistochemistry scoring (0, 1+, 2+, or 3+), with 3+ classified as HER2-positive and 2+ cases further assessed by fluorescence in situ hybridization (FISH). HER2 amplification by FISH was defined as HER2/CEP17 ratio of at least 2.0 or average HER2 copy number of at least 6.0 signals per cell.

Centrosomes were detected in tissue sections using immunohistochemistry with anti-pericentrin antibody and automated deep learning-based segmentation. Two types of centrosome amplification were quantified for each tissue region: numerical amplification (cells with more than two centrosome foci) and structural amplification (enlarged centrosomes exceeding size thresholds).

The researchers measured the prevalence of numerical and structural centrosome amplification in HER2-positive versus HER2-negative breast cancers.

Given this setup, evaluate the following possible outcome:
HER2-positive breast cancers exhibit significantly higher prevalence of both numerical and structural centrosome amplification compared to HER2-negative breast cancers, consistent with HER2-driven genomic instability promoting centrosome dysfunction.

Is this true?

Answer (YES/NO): NO